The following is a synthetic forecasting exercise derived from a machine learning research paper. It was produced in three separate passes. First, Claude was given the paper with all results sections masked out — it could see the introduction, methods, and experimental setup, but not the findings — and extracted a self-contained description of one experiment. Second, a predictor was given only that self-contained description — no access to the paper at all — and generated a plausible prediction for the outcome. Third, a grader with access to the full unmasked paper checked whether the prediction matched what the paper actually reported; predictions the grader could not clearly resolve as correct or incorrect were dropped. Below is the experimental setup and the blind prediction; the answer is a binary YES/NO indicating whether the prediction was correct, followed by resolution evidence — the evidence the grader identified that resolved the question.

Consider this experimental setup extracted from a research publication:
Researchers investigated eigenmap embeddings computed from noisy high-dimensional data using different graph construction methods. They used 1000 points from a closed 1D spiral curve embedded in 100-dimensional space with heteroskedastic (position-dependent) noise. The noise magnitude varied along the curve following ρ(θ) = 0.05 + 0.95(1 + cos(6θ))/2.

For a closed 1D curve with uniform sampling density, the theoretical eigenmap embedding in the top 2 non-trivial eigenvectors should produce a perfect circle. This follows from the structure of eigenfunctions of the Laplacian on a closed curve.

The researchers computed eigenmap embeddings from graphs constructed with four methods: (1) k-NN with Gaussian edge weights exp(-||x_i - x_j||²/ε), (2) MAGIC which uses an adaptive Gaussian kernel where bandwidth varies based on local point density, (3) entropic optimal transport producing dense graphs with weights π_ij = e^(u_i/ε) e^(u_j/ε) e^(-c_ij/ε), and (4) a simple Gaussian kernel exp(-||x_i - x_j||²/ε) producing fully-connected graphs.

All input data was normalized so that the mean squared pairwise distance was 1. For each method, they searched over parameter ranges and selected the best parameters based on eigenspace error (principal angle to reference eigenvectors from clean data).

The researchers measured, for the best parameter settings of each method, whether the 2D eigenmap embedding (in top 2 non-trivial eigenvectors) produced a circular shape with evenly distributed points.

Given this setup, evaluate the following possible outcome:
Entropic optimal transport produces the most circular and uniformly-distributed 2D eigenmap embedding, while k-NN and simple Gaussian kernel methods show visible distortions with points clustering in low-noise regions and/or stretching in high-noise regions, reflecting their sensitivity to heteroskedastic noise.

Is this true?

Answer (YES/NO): NO